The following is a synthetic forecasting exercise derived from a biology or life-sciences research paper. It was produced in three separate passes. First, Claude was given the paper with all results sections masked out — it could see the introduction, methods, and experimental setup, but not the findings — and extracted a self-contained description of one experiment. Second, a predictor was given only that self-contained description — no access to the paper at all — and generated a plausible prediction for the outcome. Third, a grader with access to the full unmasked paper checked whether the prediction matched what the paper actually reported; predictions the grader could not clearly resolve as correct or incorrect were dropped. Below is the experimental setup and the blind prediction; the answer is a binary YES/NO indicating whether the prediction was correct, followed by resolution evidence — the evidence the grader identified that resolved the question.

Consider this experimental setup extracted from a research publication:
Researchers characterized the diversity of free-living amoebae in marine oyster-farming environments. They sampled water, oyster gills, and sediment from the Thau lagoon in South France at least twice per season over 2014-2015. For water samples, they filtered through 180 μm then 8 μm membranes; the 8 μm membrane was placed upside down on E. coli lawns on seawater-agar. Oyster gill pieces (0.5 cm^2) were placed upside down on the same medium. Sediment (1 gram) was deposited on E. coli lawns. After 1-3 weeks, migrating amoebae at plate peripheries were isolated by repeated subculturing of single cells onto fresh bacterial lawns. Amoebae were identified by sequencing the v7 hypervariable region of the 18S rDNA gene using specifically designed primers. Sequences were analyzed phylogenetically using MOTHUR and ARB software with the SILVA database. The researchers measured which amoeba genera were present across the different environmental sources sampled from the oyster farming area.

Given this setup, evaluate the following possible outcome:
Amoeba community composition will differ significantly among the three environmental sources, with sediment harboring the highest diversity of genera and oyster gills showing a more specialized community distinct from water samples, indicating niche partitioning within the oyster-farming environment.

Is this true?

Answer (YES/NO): NO